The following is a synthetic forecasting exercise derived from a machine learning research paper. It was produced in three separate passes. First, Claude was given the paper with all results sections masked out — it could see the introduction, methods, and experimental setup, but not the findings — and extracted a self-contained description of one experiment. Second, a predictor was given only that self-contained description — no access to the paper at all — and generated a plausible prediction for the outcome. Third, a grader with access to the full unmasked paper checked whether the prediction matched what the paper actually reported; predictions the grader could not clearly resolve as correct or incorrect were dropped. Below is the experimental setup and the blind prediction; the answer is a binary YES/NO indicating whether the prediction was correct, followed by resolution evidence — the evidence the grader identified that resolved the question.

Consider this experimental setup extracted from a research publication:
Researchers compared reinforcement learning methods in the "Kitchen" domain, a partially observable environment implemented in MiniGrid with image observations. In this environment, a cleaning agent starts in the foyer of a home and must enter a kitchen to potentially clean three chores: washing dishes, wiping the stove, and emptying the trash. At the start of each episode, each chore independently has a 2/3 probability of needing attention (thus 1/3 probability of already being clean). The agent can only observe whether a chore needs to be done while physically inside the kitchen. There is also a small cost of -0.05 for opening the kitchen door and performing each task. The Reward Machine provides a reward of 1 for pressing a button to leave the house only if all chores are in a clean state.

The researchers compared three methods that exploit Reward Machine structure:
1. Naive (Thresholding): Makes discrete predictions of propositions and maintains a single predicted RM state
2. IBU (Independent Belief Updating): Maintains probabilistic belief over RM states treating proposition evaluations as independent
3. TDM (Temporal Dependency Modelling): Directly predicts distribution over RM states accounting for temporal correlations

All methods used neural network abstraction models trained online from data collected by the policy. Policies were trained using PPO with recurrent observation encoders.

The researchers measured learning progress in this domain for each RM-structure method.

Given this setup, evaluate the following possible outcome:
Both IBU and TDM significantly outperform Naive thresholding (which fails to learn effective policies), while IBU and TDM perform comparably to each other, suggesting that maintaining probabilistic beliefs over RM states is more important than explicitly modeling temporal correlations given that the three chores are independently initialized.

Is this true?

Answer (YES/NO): NO